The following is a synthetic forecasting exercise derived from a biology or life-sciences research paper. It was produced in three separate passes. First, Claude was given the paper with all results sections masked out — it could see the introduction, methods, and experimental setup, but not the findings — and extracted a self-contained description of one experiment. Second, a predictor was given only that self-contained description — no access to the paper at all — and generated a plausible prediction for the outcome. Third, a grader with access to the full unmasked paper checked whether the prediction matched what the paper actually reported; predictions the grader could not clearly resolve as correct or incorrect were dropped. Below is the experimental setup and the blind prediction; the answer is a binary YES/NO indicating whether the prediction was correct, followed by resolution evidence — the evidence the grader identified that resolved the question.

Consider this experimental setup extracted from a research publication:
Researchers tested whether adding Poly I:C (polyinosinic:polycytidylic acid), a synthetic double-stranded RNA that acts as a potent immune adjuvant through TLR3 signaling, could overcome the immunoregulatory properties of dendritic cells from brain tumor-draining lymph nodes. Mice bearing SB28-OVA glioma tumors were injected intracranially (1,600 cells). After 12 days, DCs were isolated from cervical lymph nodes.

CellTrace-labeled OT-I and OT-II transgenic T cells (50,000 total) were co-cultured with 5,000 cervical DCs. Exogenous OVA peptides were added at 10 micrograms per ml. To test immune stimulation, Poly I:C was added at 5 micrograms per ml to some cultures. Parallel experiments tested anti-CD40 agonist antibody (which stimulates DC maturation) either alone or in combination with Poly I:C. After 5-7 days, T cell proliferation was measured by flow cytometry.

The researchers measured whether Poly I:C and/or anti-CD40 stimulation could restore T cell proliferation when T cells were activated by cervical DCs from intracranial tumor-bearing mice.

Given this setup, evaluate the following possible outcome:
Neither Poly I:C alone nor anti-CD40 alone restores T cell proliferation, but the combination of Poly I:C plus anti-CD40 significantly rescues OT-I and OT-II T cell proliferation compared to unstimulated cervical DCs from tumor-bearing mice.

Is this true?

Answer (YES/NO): NO